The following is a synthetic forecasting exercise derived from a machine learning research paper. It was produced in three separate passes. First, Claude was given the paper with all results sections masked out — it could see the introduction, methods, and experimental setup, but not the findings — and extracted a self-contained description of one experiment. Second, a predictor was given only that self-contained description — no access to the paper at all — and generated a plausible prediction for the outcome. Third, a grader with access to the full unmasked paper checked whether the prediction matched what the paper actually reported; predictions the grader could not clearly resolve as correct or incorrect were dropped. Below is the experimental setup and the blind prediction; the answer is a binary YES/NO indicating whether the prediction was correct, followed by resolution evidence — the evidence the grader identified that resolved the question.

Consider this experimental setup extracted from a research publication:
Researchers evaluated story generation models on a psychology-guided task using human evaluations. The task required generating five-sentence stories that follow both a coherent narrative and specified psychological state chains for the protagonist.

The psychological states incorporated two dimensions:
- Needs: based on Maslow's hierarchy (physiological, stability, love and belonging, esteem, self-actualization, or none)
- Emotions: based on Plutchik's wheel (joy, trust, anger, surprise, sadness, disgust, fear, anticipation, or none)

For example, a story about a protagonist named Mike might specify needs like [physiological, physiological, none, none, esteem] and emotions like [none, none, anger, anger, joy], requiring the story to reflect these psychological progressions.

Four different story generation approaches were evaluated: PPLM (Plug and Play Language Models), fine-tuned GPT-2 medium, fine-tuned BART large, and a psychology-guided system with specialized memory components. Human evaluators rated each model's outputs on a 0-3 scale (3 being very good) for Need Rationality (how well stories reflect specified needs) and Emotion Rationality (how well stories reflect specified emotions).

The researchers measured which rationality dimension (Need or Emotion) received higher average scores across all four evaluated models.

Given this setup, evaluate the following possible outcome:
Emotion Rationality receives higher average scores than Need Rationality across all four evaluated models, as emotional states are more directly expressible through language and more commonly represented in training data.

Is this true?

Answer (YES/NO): YES